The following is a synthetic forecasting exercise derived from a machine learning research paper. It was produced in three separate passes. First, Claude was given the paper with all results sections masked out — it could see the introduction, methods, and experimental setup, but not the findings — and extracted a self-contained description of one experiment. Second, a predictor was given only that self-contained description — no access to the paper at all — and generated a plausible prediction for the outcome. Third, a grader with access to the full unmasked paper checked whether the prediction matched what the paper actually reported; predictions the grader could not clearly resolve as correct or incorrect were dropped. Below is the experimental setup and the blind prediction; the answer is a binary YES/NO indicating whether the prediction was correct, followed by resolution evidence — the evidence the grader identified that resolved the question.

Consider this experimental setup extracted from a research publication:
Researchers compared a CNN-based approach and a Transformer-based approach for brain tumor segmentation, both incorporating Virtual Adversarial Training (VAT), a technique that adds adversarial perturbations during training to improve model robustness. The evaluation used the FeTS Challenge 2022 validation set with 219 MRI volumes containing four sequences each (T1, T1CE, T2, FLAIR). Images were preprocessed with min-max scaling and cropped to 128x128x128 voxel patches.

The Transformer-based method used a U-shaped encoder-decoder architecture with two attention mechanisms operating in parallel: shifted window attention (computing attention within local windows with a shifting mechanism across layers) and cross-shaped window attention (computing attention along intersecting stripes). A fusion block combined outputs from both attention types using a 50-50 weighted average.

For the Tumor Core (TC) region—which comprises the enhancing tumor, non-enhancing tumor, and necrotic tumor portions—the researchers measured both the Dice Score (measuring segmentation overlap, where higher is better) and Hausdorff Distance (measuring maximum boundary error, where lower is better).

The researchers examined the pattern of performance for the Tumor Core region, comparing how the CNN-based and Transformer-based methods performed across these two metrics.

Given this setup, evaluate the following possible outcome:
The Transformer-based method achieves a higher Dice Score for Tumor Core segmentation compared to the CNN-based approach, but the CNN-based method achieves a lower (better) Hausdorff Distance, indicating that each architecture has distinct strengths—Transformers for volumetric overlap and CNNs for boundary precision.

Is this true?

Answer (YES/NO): YES